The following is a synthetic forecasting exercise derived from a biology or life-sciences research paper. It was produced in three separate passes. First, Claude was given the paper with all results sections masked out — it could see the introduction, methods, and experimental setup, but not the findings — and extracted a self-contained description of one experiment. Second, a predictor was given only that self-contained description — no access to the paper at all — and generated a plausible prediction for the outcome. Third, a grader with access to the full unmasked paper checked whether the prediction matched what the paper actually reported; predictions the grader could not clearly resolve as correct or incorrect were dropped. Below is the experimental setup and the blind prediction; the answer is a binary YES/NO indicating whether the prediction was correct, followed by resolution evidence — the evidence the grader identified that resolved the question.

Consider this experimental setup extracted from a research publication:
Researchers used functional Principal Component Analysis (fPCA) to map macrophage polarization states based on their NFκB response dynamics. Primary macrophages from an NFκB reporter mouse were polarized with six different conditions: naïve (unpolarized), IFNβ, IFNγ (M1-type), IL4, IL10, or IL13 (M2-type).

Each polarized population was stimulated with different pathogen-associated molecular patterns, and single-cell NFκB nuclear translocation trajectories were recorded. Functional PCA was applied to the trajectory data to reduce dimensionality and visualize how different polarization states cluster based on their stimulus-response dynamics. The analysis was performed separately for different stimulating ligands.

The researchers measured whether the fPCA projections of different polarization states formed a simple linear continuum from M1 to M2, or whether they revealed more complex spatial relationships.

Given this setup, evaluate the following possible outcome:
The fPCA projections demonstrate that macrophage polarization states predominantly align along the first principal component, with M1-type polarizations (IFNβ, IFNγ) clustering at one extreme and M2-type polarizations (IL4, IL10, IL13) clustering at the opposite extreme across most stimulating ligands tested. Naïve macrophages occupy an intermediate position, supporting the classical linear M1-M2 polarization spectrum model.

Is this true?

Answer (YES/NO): NO